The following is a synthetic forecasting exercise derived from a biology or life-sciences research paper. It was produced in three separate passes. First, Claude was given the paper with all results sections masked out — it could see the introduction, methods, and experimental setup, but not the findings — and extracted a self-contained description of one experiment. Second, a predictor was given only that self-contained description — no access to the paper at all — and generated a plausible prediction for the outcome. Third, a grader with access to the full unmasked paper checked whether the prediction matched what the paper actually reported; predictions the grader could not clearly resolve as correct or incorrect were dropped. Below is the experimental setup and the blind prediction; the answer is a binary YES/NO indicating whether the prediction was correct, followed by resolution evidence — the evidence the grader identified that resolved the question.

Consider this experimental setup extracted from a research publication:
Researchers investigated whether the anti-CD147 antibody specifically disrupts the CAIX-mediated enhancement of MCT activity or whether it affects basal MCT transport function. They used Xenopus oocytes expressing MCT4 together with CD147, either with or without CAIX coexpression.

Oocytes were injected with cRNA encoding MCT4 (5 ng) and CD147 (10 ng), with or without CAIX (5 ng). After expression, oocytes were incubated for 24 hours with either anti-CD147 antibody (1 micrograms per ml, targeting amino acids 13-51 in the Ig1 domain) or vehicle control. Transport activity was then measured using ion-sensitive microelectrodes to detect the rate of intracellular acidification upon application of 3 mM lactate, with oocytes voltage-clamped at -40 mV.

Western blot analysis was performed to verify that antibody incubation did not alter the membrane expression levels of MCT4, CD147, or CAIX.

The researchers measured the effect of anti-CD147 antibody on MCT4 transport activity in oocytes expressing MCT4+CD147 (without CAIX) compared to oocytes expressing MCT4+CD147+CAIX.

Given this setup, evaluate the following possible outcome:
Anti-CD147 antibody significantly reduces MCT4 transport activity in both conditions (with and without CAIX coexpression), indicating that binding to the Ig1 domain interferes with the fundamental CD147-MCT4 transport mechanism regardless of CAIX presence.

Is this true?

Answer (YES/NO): NO